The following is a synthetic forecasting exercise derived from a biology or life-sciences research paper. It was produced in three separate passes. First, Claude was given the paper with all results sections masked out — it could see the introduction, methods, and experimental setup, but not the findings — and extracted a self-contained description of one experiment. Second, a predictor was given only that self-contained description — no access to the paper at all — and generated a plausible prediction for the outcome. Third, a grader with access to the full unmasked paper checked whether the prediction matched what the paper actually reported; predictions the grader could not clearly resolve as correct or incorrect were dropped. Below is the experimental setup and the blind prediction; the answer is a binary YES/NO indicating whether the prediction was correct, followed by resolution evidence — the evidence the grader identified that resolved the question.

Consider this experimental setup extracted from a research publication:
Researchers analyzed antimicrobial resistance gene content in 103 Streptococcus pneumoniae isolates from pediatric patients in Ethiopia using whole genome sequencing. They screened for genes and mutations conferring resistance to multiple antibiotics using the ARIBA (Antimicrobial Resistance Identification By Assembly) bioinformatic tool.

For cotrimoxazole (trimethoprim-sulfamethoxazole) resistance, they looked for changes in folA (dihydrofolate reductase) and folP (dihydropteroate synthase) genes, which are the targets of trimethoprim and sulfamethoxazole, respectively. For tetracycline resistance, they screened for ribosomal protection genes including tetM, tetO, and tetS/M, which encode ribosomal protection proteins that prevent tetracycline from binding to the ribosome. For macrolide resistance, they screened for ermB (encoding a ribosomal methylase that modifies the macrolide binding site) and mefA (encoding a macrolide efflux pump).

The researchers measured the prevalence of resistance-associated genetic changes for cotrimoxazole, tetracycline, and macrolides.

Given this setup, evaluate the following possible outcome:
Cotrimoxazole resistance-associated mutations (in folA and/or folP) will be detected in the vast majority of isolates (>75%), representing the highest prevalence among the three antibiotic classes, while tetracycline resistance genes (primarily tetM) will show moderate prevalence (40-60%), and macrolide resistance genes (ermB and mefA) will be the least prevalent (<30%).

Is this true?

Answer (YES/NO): NO